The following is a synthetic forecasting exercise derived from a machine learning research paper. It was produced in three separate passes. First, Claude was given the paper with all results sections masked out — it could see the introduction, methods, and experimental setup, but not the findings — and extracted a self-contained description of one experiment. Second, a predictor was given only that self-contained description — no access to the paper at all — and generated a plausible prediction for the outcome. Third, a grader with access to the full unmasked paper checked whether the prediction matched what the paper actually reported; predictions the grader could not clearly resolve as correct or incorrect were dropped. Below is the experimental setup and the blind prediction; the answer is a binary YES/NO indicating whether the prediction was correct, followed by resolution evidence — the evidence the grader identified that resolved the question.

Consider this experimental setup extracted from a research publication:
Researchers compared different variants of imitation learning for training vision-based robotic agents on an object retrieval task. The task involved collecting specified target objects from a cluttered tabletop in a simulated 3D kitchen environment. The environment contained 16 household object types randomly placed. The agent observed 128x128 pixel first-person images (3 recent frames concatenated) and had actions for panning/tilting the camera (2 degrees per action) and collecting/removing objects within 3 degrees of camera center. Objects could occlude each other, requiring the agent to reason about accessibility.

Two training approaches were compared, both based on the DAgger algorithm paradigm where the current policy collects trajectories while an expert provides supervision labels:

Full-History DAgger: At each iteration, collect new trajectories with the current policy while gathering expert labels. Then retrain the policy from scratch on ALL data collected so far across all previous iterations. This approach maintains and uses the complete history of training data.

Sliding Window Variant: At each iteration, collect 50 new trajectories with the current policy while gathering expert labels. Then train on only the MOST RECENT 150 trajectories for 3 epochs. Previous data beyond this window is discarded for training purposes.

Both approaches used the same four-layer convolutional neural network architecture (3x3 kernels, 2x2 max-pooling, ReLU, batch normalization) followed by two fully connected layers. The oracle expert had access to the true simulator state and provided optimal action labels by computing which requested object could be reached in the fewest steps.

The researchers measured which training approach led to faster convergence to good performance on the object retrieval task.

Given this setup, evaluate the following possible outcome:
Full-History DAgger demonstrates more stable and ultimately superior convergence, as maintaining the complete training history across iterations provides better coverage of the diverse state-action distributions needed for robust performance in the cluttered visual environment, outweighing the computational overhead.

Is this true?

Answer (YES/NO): NO